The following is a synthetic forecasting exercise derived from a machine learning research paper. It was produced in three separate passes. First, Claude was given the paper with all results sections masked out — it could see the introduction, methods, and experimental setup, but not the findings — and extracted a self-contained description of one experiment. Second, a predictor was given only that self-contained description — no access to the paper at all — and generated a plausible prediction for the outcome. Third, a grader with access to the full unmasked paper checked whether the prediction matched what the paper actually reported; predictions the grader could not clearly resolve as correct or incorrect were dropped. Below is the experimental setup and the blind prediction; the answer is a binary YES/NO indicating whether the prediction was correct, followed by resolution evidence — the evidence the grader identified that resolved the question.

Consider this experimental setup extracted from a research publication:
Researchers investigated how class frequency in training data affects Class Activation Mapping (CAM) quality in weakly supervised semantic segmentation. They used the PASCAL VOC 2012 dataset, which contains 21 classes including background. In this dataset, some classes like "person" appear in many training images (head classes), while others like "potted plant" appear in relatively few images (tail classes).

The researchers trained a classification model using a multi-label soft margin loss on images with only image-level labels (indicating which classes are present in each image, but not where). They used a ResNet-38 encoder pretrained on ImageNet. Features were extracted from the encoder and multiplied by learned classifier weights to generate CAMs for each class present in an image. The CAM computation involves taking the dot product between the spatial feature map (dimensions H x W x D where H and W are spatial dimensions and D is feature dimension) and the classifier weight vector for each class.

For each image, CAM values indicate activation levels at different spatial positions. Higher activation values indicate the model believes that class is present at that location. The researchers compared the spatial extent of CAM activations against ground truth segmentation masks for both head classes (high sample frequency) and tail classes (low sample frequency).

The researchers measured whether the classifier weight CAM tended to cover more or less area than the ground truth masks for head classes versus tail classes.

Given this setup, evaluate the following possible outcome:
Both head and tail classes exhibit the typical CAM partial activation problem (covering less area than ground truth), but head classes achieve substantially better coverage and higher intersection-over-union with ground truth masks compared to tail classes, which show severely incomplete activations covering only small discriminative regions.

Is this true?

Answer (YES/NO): NO